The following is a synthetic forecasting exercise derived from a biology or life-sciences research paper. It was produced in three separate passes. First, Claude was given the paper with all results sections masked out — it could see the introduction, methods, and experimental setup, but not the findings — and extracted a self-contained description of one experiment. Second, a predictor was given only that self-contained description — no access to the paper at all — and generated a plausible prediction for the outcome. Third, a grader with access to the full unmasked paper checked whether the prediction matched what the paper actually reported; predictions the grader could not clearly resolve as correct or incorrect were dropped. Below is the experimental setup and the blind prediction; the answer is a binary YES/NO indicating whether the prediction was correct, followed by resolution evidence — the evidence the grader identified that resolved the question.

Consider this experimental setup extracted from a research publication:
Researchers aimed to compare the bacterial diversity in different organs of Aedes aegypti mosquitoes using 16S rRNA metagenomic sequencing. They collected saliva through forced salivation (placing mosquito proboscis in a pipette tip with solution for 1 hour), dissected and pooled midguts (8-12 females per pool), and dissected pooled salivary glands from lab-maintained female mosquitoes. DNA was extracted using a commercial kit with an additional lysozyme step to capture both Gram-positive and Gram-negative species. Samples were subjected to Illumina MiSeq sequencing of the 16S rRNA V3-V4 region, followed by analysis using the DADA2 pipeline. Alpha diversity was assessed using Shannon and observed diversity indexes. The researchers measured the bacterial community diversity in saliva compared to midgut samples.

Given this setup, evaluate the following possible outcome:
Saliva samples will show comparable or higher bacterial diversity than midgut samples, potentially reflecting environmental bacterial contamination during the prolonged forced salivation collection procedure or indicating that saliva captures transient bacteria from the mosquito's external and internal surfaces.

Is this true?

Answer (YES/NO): YES